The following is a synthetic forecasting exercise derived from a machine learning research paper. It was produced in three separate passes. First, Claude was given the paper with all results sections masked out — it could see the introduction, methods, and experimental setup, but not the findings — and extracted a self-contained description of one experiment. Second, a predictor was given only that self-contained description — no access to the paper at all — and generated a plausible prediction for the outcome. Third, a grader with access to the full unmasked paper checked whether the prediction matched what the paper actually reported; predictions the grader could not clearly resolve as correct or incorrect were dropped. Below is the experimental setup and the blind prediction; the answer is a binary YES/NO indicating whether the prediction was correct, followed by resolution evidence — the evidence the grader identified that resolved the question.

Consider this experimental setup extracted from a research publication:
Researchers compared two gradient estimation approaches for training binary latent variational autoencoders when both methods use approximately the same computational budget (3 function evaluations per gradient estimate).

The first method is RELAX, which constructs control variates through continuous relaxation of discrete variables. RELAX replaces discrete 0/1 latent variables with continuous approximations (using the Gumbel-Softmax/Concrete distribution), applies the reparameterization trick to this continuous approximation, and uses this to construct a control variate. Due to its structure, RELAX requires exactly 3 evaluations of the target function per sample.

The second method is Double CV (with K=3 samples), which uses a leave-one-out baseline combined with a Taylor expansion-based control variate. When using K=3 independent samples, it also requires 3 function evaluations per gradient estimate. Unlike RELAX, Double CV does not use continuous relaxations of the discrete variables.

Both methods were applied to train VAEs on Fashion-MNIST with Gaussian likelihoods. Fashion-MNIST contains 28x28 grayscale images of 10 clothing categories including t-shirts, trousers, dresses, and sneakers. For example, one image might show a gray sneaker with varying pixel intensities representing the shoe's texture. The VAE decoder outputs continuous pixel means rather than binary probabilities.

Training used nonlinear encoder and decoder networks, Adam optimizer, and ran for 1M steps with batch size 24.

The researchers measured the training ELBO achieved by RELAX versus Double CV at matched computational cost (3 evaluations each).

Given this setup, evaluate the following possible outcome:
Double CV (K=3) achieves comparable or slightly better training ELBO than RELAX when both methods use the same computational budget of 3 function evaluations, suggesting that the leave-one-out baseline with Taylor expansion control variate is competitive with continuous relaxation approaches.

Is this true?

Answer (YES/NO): NO